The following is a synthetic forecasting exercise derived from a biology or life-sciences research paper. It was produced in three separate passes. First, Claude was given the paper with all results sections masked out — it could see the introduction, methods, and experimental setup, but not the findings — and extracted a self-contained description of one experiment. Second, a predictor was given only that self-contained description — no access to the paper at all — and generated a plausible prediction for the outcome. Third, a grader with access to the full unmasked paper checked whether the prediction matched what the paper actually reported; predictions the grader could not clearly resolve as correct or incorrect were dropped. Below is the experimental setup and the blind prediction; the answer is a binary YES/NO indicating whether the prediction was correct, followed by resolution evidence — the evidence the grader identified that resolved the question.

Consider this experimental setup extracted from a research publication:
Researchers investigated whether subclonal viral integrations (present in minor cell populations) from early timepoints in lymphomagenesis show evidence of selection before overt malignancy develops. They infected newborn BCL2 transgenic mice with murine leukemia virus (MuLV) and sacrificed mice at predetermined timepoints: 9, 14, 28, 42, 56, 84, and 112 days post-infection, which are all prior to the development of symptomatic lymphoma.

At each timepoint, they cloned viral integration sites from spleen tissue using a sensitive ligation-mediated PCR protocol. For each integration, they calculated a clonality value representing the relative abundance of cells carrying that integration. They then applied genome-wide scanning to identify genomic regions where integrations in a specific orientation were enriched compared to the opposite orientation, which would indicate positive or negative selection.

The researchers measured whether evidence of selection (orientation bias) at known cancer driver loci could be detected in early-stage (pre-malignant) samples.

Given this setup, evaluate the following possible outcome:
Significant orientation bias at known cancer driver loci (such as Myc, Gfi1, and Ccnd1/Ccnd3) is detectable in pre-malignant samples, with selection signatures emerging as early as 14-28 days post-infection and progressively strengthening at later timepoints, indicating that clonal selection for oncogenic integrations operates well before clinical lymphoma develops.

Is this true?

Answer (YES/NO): NO